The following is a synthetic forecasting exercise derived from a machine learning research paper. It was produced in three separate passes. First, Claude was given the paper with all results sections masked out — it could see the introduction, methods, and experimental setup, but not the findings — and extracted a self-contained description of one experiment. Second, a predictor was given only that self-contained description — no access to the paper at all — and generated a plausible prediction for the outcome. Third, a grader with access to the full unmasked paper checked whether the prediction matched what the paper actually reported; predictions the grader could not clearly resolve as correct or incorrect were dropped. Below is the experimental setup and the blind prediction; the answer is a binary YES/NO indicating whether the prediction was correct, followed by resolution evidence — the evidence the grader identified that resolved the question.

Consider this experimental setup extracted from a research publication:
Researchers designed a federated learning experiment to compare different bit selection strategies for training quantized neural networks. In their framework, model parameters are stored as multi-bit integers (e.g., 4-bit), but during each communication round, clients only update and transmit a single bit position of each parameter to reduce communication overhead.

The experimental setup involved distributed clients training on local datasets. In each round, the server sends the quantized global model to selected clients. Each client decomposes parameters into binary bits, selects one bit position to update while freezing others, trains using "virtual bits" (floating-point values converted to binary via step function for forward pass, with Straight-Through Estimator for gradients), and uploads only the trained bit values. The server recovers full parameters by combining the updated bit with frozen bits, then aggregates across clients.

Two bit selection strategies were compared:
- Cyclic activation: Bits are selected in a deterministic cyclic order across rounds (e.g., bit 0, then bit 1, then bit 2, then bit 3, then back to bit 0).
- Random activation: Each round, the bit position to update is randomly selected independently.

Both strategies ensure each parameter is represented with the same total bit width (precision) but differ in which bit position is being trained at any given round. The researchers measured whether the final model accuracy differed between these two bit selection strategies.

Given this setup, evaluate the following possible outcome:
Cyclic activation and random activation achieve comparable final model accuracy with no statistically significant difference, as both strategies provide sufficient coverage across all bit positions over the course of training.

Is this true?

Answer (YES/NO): NO